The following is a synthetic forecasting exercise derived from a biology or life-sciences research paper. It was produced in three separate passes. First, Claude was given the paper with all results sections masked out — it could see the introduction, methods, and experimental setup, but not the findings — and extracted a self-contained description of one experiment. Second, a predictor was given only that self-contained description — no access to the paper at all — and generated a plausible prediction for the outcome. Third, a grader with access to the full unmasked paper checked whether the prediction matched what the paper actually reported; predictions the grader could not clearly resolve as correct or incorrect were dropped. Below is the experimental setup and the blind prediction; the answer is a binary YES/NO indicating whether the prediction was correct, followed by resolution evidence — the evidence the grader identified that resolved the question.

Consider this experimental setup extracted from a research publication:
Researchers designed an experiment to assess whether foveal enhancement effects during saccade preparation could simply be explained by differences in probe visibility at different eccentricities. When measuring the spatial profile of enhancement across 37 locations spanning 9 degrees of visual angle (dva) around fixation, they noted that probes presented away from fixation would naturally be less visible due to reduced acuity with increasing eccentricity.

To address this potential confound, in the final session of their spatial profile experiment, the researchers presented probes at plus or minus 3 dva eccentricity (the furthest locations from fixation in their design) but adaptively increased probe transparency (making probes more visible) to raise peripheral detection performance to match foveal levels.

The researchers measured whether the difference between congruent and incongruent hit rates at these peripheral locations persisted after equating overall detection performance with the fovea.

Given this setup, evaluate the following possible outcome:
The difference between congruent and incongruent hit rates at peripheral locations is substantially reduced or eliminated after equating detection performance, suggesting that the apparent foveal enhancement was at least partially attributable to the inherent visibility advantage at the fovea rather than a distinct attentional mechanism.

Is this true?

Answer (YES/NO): NO